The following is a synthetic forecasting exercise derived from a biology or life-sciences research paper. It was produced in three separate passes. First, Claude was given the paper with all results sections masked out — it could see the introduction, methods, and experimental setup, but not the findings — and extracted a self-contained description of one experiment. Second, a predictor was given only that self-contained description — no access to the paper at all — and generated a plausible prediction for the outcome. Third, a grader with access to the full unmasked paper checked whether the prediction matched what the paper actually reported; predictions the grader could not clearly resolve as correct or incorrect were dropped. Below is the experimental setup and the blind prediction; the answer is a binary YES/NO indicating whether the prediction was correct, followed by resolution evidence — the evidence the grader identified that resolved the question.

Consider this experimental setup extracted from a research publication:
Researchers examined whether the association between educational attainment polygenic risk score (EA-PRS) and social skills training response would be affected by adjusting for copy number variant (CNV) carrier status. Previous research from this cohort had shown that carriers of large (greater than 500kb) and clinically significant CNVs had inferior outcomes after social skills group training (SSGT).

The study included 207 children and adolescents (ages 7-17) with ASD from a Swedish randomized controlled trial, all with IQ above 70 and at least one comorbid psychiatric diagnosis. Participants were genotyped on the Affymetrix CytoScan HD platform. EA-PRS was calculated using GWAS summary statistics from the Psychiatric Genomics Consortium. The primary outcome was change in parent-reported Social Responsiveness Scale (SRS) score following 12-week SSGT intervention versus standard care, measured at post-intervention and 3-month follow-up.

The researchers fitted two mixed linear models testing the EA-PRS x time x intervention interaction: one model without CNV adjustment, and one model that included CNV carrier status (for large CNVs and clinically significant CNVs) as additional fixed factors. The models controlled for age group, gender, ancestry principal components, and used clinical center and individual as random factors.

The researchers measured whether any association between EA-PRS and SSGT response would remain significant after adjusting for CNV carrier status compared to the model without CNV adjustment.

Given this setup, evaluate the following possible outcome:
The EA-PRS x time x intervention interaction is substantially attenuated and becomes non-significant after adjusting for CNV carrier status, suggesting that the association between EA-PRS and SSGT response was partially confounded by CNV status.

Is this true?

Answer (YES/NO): NO